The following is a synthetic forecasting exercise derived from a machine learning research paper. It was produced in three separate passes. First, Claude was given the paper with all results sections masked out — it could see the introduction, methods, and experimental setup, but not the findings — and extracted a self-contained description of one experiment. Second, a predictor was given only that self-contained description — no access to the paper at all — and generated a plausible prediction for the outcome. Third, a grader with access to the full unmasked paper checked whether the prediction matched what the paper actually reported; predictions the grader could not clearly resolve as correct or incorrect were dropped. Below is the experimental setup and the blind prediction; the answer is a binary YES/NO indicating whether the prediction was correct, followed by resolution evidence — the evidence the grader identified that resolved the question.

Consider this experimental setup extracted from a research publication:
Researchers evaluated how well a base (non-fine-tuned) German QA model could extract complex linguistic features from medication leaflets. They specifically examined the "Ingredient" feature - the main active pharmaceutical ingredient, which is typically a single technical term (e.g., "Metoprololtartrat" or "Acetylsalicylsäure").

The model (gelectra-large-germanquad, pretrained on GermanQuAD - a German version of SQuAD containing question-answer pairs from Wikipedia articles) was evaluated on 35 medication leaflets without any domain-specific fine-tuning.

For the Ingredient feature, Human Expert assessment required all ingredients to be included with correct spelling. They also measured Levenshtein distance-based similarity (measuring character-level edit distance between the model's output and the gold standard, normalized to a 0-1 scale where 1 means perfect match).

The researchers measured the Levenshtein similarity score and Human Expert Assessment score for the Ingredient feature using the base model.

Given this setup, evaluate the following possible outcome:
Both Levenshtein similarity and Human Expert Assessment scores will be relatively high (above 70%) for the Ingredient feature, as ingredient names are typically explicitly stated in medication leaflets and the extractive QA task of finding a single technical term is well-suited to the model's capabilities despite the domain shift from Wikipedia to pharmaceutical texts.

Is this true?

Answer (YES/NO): YES